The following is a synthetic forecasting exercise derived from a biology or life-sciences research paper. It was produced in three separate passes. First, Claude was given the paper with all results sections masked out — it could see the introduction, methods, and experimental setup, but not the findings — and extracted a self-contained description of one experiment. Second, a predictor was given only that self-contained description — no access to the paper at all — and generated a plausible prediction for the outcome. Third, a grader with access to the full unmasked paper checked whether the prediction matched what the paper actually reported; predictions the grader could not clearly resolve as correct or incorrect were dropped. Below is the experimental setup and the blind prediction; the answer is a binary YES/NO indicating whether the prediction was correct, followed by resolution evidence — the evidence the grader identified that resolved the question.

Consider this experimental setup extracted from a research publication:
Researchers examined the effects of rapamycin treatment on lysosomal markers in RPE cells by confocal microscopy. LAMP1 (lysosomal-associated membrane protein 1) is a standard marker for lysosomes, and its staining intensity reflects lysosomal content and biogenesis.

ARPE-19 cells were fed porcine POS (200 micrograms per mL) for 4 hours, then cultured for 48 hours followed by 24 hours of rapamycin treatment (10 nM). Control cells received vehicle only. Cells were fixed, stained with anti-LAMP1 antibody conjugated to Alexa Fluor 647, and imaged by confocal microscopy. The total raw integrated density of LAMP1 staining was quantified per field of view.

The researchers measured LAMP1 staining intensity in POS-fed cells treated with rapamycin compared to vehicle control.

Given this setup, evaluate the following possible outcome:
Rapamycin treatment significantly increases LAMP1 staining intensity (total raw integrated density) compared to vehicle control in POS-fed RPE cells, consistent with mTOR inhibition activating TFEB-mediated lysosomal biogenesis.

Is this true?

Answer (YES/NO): YES